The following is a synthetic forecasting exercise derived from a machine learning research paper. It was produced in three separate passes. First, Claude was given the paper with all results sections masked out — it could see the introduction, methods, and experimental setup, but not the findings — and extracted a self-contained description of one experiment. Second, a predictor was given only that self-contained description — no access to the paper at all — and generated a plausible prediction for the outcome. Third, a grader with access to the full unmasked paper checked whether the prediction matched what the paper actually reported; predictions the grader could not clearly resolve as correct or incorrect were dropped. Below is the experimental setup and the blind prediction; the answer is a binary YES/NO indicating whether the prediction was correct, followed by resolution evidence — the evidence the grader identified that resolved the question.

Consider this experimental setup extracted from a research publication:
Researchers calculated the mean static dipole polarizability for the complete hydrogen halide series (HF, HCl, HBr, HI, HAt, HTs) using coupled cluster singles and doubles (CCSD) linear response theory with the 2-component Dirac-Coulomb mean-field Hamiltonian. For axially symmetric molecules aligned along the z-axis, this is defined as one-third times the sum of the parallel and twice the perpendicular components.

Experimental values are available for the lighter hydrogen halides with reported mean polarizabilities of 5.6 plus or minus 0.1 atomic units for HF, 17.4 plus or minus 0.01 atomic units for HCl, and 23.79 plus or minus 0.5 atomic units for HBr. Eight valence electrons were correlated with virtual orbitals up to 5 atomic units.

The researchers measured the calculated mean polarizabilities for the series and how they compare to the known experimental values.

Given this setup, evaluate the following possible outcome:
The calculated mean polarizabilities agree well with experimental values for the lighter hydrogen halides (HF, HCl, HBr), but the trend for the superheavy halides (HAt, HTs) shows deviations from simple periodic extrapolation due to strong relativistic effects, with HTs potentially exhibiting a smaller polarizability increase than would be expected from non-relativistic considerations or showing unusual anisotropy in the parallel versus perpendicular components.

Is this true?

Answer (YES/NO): YES